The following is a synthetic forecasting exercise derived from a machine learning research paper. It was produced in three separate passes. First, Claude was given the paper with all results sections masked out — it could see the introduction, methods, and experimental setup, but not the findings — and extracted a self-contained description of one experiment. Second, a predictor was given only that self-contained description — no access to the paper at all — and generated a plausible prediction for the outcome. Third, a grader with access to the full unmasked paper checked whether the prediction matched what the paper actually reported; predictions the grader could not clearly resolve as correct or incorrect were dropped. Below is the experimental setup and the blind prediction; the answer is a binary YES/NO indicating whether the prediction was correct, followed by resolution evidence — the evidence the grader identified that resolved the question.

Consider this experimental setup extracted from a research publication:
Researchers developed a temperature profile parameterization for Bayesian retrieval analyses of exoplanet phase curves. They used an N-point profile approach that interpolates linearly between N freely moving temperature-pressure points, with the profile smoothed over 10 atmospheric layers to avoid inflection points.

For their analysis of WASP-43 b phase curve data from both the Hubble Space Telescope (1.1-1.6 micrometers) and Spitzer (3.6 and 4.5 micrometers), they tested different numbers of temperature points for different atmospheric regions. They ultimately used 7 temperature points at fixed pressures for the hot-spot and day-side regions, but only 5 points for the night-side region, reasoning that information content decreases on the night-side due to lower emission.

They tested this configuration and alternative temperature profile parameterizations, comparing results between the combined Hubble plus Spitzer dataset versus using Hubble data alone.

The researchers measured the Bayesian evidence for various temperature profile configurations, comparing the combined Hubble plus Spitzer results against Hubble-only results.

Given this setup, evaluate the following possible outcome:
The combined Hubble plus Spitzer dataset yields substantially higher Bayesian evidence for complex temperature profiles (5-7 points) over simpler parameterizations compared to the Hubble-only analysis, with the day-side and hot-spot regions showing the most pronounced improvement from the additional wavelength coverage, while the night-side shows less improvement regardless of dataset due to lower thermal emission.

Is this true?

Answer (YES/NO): YES